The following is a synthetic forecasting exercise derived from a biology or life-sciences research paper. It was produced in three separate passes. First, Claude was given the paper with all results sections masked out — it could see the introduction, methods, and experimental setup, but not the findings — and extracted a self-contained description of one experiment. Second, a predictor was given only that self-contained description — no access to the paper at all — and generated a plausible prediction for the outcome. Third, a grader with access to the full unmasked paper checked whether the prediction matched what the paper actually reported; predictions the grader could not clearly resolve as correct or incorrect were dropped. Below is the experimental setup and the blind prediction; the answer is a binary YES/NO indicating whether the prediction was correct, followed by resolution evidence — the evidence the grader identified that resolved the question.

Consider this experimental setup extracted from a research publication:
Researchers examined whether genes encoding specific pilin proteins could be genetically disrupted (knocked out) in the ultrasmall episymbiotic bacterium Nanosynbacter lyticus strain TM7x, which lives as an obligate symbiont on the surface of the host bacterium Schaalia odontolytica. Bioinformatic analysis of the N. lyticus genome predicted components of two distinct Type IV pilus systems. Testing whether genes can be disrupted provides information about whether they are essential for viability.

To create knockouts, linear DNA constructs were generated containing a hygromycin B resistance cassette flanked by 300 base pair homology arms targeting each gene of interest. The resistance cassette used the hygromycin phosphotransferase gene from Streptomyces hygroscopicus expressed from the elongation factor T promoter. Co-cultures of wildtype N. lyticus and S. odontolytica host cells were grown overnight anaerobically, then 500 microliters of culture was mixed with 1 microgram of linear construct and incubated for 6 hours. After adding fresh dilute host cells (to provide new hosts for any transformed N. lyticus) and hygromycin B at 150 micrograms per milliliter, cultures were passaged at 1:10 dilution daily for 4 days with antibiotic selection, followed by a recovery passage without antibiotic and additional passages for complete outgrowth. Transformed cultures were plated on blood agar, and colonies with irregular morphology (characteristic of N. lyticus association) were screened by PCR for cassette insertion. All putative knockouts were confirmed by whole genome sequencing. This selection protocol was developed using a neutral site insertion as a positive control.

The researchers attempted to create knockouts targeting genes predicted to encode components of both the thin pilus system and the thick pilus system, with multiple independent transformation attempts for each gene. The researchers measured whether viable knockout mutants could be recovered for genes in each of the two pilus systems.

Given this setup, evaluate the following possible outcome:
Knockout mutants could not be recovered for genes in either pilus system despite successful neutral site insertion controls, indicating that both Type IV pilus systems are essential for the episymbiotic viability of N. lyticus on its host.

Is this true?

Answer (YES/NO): NO